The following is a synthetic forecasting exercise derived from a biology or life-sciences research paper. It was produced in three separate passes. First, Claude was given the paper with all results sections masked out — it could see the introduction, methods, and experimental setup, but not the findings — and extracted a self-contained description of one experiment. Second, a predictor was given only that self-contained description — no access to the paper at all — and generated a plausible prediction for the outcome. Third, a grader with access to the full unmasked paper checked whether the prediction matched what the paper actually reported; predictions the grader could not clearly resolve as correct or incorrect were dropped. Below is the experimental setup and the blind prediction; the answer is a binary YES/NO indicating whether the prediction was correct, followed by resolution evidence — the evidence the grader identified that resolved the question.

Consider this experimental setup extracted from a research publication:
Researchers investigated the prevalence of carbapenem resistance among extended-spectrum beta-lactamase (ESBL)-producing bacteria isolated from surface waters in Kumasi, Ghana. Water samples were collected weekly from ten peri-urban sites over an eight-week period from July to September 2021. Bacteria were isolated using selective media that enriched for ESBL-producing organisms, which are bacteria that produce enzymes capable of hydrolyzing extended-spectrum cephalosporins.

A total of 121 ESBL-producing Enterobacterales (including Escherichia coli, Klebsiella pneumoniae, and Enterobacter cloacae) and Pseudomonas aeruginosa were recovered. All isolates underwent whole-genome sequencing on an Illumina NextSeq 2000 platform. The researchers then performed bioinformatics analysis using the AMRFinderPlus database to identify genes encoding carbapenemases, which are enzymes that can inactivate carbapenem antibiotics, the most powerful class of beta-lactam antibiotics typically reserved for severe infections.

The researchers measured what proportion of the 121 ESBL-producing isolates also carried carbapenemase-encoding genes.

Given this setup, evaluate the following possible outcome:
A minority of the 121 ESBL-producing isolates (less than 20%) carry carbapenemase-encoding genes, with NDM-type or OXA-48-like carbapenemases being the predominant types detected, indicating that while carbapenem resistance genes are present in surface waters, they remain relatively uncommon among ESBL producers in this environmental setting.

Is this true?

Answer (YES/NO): YES